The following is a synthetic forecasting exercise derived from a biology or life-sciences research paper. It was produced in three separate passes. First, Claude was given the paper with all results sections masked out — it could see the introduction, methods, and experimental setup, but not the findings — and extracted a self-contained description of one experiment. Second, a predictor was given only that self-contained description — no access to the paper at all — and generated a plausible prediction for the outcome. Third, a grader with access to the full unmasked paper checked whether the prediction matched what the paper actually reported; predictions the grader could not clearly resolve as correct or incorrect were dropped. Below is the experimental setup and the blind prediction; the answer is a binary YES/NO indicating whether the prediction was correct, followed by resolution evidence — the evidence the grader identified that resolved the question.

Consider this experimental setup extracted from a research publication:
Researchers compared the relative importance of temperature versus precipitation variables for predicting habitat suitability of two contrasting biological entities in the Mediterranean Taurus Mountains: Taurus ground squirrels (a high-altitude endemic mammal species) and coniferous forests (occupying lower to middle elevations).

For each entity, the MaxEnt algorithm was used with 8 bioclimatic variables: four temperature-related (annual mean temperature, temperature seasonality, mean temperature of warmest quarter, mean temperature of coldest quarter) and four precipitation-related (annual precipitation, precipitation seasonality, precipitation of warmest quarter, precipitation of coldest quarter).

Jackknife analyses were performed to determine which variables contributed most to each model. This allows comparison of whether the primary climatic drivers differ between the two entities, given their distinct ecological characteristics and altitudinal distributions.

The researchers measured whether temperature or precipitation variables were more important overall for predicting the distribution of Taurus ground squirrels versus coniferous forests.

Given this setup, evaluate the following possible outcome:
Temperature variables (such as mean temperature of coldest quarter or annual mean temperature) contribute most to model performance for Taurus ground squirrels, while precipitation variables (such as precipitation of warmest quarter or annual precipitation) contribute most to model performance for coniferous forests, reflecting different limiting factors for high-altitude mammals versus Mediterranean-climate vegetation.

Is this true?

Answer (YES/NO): NO